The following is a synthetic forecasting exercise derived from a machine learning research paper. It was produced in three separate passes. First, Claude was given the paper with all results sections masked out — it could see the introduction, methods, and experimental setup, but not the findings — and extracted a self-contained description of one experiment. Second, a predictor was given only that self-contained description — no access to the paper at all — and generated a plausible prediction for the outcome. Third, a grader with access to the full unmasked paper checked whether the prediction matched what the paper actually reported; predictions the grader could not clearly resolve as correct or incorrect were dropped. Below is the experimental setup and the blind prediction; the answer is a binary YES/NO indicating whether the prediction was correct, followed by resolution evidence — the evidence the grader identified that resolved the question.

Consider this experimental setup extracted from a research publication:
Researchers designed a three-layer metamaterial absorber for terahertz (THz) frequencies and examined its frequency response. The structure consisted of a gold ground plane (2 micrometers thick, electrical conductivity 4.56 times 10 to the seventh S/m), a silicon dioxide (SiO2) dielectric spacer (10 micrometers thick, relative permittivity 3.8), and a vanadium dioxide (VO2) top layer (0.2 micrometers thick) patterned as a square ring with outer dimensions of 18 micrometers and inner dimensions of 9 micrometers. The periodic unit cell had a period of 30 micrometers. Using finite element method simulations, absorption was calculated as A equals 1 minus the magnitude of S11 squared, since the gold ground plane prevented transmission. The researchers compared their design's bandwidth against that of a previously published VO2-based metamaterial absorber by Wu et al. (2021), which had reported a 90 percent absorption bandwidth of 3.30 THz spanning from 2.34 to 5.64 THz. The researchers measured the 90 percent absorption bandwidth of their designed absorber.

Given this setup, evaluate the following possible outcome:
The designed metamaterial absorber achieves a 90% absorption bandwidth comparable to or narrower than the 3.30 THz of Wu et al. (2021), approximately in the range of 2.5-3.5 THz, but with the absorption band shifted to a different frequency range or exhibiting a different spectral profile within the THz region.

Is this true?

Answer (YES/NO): YES